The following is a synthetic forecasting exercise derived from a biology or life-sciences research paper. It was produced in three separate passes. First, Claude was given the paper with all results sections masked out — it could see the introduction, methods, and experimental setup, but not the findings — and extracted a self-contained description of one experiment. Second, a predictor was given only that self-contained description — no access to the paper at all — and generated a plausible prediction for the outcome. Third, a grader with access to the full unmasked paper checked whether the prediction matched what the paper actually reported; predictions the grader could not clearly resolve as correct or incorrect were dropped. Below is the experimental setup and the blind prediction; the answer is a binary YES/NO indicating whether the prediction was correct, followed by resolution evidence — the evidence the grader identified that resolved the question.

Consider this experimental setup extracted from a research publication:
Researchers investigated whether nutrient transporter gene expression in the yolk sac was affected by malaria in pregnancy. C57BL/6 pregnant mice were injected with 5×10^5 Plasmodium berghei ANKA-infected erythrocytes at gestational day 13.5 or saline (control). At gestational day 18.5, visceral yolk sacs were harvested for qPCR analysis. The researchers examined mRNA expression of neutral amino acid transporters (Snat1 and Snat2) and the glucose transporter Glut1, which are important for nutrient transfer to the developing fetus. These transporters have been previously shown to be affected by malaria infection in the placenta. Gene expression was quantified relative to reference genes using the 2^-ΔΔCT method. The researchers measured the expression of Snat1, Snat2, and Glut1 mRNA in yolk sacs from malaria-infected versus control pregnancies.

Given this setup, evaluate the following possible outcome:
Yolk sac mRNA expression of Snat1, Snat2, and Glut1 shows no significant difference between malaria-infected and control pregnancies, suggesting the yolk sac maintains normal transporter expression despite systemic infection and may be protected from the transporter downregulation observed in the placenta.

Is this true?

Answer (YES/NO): NO